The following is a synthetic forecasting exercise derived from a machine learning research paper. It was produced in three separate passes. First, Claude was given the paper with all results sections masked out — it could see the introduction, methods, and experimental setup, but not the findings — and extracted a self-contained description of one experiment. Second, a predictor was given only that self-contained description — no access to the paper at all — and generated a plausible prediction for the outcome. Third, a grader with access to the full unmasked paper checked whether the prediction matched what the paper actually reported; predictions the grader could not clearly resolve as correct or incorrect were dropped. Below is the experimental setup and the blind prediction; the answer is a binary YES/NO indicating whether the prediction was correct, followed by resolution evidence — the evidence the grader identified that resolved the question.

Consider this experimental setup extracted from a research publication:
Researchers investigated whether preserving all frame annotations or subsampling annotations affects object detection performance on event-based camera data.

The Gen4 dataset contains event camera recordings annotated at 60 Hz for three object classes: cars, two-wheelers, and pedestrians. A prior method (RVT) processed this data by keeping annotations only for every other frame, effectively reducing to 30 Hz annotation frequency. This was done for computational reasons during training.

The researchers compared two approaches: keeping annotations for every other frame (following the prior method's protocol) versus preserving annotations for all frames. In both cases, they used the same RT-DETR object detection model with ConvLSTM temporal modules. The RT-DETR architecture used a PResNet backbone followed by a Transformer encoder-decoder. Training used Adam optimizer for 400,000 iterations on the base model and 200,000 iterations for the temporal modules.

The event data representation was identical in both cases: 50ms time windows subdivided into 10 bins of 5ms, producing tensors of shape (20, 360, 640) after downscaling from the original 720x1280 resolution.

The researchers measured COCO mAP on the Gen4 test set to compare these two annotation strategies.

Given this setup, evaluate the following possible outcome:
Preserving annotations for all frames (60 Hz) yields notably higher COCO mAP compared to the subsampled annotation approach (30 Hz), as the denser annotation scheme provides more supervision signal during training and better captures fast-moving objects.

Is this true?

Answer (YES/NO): NO